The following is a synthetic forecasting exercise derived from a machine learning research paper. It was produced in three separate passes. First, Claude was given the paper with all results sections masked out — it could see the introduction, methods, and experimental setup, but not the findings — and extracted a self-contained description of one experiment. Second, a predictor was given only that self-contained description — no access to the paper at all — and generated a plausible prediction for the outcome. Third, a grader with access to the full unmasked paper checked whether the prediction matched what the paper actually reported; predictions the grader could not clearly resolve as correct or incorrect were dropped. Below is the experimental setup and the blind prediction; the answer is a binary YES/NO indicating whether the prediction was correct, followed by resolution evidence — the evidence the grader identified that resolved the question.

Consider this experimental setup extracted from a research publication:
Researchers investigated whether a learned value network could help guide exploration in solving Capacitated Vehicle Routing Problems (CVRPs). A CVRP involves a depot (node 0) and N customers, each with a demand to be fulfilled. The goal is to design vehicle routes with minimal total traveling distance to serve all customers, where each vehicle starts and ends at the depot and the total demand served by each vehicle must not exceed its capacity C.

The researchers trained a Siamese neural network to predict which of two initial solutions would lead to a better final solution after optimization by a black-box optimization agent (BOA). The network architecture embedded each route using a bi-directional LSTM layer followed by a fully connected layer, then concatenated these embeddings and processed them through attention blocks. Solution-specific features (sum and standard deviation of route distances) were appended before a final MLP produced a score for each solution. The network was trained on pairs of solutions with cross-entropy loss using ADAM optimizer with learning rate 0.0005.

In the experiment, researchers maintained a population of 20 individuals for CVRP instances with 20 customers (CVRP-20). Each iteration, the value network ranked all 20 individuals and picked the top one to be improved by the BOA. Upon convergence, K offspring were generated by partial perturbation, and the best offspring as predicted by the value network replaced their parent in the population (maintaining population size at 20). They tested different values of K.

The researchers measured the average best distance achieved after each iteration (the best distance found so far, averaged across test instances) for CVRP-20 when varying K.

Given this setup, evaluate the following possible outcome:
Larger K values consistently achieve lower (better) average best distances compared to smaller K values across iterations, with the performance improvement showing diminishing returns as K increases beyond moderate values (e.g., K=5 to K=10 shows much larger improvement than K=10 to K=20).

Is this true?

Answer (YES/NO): NO